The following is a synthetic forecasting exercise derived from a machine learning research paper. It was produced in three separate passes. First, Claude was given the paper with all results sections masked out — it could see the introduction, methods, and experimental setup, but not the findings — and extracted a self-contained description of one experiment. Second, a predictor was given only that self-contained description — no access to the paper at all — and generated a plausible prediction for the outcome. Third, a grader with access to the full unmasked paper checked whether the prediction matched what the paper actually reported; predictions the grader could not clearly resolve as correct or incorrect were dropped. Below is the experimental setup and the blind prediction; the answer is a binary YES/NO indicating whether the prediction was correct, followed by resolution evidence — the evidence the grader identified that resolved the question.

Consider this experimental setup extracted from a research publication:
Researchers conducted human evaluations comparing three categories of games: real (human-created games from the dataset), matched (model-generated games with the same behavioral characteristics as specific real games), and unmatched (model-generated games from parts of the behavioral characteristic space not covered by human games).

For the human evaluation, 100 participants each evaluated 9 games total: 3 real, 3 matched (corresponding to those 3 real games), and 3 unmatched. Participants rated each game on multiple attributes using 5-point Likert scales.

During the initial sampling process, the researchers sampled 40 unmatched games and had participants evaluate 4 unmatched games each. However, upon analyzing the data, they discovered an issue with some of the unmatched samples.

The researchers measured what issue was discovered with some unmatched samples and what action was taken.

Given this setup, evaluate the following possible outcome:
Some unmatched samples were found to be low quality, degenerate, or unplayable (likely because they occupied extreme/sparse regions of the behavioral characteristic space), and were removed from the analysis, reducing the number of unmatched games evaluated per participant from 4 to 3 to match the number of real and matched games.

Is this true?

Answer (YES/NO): YES